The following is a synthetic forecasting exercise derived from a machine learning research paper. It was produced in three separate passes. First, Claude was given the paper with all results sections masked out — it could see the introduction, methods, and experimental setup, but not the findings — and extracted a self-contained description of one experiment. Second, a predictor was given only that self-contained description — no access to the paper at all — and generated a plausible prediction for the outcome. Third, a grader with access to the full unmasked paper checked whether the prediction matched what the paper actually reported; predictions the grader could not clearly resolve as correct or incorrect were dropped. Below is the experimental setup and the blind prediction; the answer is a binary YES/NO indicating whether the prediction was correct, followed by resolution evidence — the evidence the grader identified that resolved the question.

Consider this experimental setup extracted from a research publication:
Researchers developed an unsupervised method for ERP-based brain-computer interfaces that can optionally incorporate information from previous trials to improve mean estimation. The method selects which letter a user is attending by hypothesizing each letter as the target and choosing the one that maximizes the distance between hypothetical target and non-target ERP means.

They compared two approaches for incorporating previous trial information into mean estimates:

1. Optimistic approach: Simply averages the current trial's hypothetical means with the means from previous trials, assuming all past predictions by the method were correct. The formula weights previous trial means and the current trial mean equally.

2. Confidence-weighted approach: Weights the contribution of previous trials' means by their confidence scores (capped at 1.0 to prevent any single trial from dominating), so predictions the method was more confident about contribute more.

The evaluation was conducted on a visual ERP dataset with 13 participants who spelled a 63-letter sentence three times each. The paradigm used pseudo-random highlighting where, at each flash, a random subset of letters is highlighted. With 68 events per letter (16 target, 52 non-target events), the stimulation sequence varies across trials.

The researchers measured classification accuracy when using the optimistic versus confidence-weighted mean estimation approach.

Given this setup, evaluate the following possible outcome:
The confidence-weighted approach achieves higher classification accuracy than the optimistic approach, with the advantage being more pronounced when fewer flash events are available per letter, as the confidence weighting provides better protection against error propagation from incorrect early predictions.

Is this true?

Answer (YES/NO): NO